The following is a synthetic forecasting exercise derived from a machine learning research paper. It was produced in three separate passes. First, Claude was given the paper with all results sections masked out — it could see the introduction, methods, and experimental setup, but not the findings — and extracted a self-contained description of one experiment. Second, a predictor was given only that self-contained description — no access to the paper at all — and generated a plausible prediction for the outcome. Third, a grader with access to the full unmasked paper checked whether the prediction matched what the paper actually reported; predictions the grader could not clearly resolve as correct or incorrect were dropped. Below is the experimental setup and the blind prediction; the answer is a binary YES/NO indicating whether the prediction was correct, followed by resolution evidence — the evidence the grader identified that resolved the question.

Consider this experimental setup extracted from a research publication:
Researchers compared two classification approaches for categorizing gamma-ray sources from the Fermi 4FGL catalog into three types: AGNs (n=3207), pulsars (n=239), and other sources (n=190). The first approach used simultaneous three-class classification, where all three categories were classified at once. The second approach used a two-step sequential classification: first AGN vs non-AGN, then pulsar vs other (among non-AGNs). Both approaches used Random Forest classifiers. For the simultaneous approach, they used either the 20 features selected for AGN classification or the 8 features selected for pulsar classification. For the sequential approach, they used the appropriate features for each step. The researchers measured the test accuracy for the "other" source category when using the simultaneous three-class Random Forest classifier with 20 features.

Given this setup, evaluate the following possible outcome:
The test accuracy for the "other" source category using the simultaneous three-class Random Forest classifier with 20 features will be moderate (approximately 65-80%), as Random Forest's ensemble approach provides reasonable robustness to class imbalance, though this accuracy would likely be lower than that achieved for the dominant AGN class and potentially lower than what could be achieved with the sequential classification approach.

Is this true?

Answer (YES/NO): NO